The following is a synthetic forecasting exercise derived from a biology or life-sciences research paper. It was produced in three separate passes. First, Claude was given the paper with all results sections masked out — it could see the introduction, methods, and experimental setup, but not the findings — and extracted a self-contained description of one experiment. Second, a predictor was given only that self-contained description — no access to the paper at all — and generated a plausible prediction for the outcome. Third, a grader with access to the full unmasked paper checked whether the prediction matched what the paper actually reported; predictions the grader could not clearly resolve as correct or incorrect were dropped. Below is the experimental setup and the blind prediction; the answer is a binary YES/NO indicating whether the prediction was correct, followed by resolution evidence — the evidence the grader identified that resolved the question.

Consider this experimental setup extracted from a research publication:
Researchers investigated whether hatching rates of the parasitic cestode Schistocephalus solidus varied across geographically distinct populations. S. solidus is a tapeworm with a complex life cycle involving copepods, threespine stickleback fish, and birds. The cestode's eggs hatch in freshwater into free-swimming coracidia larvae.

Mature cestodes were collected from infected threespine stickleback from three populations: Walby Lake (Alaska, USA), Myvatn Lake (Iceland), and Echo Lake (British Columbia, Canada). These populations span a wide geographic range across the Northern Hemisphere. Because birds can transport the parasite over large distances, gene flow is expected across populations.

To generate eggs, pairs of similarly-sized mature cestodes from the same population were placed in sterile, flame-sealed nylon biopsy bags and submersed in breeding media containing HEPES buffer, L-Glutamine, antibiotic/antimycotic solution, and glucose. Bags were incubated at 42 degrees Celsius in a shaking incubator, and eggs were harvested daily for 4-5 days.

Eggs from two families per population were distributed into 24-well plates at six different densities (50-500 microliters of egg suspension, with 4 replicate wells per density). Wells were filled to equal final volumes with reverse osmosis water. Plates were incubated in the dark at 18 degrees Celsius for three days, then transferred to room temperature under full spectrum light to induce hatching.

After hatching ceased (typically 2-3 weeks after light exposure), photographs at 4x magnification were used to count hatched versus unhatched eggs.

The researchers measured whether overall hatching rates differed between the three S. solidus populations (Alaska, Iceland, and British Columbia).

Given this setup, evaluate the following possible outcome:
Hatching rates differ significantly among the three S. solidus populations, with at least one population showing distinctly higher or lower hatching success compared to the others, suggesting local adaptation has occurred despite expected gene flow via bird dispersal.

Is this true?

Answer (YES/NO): NO